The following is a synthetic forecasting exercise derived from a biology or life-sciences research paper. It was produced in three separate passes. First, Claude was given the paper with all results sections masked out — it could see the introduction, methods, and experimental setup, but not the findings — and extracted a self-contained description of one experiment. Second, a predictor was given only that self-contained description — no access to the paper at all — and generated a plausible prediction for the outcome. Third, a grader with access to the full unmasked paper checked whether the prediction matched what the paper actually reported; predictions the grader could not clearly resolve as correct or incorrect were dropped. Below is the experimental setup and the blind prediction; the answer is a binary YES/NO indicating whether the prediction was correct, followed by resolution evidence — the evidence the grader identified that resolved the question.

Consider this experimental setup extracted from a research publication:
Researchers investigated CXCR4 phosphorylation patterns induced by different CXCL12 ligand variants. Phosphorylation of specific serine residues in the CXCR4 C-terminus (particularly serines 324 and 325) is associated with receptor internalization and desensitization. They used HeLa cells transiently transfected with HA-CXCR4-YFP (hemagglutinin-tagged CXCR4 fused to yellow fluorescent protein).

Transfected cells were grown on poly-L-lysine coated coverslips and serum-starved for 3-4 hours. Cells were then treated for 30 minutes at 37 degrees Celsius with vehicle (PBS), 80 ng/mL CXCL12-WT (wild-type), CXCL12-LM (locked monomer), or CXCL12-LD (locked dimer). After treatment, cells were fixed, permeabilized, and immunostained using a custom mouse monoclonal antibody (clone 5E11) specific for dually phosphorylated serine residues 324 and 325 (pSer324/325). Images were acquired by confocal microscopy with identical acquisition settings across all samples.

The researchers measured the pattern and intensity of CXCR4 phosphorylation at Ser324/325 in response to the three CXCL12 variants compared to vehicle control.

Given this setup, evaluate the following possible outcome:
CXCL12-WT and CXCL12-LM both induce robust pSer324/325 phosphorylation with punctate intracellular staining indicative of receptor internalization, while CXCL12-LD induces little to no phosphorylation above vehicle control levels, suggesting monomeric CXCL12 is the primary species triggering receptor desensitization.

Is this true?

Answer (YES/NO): NO